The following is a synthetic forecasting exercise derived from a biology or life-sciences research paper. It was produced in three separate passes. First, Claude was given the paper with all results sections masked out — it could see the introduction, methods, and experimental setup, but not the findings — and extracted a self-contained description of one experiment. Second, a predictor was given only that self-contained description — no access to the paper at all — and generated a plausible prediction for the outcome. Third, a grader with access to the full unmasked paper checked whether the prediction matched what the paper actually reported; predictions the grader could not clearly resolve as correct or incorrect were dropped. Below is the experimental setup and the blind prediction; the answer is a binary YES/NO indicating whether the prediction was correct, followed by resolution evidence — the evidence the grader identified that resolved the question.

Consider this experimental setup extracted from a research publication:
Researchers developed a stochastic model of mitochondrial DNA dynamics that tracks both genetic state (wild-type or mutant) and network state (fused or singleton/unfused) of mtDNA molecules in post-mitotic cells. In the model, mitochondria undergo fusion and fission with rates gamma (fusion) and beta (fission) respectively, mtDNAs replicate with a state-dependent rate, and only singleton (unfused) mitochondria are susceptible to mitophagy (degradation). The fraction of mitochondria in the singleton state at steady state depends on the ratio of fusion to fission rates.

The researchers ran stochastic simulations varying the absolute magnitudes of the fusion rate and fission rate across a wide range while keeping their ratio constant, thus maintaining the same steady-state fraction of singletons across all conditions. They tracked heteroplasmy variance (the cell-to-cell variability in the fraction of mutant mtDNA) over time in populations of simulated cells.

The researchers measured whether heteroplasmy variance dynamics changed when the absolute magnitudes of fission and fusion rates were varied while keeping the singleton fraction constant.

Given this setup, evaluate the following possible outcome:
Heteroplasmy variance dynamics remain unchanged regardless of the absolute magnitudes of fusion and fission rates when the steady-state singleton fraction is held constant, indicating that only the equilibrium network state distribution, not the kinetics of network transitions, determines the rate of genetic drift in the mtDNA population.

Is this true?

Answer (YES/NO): YES